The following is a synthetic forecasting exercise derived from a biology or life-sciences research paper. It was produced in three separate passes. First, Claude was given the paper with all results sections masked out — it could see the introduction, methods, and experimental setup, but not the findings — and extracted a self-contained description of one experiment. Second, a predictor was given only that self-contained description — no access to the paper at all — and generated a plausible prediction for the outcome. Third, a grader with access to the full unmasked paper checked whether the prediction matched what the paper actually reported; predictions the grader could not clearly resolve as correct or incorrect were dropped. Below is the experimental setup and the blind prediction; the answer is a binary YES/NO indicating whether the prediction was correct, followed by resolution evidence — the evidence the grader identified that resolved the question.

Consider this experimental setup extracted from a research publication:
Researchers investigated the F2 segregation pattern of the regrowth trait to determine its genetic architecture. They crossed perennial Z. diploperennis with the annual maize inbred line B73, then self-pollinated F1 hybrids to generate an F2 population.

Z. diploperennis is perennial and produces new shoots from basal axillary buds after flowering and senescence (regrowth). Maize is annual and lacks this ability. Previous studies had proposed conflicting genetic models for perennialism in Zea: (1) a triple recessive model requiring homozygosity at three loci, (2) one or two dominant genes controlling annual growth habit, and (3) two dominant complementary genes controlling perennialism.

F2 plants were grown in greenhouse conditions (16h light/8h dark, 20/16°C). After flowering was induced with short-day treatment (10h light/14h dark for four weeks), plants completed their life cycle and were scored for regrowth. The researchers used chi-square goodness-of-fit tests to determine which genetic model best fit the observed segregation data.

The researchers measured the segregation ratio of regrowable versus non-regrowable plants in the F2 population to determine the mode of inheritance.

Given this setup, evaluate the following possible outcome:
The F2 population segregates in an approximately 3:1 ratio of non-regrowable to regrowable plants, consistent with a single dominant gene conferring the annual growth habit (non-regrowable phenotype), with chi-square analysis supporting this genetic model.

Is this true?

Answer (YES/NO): NO